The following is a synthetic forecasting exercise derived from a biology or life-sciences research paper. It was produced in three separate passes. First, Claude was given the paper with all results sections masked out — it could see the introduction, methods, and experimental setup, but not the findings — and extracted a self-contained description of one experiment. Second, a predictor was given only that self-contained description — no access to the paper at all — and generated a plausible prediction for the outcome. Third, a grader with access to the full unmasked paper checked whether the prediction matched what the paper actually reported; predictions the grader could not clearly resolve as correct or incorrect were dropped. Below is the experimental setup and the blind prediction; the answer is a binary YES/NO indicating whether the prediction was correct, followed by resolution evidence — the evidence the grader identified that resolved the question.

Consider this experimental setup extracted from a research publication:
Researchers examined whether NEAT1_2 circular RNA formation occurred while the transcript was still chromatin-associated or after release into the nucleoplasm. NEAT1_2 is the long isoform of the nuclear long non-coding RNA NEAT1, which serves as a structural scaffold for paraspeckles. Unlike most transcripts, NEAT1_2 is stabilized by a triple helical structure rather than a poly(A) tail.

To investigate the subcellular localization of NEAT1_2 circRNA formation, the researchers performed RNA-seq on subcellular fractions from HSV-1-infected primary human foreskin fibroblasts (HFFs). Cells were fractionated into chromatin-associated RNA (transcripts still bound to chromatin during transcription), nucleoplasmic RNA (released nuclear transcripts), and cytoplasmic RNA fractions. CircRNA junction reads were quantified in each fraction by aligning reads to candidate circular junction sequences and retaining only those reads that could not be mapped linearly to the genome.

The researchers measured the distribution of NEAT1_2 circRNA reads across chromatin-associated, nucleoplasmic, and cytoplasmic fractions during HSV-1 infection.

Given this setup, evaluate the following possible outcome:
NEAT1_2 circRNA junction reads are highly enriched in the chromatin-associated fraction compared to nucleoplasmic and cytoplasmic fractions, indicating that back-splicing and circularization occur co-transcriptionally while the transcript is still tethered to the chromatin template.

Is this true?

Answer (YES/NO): NO